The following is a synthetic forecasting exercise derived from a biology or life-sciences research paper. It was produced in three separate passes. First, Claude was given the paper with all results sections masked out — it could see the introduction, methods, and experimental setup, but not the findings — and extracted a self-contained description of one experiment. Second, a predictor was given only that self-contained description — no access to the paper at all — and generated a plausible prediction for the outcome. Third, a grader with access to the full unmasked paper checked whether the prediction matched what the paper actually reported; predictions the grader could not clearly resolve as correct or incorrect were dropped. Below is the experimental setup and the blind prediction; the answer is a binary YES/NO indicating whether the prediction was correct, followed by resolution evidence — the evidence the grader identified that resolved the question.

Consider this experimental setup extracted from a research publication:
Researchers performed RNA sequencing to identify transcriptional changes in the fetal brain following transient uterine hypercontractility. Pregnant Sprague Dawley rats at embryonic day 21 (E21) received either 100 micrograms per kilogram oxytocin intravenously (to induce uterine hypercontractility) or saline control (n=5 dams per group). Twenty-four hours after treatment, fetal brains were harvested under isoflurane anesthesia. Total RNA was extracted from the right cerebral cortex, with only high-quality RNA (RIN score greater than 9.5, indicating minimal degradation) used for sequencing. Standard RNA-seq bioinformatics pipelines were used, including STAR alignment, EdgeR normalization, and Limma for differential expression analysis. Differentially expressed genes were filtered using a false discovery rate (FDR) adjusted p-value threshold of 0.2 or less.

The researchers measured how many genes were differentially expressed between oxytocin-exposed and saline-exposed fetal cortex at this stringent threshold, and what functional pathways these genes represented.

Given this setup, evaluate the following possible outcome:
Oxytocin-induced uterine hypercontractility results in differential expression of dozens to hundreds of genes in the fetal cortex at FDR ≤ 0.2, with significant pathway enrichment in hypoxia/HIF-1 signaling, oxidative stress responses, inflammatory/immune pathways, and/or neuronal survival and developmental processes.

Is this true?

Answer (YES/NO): NO